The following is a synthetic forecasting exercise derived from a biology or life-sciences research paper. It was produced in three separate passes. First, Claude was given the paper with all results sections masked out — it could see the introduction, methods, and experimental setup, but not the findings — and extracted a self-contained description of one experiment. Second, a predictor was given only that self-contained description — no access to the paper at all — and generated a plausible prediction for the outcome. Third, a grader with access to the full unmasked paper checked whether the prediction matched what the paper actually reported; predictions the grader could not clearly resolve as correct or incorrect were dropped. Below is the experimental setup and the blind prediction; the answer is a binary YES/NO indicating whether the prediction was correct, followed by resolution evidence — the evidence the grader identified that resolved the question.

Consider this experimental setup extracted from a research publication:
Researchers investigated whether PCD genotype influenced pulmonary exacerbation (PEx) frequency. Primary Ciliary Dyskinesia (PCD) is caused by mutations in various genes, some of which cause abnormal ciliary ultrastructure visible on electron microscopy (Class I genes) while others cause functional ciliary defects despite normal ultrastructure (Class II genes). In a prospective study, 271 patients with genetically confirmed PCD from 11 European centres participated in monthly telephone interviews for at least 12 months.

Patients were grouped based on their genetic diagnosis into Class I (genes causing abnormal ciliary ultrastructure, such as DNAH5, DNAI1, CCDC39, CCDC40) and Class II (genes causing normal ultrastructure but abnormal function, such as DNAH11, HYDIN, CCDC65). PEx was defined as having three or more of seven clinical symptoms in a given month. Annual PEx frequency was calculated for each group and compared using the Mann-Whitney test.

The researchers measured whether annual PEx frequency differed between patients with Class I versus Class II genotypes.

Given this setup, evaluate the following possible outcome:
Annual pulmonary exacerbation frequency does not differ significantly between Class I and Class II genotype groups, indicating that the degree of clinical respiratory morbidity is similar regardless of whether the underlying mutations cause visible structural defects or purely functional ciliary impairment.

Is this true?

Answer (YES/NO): YES